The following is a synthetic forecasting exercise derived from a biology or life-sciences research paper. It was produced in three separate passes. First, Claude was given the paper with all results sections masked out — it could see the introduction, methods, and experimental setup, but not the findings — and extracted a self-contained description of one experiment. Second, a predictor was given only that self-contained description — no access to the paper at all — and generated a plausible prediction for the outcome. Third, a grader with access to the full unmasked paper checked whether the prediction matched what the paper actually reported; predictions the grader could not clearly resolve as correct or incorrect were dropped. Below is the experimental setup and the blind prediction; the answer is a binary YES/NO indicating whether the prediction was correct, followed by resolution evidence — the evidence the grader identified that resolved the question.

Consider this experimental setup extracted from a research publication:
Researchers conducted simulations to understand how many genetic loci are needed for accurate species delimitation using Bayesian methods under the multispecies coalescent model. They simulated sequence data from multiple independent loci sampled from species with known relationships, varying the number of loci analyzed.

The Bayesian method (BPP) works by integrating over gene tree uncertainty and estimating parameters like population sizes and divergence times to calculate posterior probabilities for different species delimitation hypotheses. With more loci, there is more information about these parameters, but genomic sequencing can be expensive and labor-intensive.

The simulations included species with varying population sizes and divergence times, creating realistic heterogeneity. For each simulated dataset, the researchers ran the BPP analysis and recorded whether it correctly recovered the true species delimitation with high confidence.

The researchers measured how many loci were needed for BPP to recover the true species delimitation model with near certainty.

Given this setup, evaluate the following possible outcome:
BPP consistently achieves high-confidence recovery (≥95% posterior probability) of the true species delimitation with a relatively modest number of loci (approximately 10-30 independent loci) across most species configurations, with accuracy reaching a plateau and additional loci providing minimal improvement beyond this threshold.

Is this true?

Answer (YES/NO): NO